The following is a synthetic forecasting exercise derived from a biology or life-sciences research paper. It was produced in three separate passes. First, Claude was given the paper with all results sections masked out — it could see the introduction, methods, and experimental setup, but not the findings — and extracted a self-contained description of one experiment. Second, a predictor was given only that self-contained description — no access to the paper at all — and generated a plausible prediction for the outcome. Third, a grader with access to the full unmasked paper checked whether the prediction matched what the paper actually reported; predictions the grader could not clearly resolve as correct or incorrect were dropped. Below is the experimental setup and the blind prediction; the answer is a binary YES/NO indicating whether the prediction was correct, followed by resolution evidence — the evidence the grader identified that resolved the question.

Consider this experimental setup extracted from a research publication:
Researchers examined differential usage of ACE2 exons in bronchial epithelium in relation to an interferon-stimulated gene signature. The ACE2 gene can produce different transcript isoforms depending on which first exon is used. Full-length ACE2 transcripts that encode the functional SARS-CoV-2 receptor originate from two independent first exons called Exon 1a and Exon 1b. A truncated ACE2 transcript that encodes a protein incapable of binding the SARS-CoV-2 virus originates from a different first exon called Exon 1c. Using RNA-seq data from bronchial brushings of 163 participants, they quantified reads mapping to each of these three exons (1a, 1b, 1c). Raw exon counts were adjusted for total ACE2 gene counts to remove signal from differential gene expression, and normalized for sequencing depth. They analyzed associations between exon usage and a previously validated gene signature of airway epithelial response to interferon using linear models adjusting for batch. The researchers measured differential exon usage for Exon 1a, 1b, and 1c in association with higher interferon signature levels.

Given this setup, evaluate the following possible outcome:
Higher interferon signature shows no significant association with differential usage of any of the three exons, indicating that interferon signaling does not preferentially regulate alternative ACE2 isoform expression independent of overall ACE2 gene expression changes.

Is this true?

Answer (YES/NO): NO